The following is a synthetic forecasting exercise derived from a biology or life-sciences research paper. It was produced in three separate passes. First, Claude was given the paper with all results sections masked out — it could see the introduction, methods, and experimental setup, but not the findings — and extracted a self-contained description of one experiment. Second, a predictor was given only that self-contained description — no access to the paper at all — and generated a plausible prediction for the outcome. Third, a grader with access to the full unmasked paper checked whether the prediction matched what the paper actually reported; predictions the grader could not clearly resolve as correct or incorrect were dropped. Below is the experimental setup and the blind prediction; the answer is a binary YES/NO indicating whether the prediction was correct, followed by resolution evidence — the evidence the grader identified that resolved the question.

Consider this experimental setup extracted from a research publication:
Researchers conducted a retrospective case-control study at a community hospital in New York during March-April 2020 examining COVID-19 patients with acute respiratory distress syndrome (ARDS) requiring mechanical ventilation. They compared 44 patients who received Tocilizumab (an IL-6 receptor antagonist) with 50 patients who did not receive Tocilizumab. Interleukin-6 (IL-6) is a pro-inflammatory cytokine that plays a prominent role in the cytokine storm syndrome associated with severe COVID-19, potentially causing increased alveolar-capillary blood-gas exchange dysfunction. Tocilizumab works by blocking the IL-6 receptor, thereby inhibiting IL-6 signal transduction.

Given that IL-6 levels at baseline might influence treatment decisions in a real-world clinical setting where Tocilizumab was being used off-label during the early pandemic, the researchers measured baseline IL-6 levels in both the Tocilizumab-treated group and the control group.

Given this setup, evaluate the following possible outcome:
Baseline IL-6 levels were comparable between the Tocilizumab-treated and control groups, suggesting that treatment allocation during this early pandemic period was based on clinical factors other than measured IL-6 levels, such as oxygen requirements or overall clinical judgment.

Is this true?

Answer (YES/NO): NO